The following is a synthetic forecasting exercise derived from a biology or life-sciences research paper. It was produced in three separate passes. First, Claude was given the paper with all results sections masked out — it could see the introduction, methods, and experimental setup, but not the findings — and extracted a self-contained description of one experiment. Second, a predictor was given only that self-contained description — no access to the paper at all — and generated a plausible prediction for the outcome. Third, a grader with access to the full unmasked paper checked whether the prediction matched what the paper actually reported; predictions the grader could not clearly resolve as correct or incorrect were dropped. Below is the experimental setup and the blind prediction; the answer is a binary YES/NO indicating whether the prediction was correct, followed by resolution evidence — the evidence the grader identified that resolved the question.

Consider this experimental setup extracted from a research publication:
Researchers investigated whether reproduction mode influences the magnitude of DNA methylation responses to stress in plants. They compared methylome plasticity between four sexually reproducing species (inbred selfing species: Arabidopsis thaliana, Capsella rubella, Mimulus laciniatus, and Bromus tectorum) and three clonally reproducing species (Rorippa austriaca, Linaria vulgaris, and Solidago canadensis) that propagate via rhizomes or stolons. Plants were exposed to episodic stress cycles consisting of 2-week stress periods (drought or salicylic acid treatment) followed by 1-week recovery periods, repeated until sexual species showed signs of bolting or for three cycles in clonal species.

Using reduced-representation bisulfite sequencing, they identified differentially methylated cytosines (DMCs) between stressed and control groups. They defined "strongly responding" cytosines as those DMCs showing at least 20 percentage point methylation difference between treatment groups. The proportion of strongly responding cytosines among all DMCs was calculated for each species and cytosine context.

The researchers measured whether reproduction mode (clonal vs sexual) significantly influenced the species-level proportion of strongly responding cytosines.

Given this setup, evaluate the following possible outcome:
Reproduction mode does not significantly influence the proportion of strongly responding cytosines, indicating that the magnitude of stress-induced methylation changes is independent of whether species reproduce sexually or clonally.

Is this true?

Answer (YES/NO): NO